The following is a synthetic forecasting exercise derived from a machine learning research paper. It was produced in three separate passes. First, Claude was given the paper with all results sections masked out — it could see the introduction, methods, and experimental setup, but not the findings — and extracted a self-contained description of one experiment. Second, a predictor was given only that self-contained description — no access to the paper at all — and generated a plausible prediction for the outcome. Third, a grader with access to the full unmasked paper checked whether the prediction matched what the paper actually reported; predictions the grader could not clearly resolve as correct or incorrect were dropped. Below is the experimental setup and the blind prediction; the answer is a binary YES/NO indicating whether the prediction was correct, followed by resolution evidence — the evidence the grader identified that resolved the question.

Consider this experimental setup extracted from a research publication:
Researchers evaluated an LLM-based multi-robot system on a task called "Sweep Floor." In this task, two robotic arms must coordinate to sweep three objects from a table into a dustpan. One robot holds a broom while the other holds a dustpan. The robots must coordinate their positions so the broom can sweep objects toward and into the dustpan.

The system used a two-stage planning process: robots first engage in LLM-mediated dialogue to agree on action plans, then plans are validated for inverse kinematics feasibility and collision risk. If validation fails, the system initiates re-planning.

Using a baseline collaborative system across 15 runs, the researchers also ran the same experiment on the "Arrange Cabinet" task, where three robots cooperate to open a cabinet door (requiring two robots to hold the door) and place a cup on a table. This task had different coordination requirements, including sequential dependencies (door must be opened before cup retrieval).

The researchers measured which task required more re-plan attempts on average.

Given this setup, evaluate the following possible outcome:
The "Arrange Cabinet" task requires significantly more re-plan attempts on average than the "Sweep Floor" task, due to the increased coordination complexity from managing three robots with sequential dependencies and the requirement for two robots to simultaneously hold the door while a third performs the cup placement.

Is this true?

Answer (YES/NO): YES